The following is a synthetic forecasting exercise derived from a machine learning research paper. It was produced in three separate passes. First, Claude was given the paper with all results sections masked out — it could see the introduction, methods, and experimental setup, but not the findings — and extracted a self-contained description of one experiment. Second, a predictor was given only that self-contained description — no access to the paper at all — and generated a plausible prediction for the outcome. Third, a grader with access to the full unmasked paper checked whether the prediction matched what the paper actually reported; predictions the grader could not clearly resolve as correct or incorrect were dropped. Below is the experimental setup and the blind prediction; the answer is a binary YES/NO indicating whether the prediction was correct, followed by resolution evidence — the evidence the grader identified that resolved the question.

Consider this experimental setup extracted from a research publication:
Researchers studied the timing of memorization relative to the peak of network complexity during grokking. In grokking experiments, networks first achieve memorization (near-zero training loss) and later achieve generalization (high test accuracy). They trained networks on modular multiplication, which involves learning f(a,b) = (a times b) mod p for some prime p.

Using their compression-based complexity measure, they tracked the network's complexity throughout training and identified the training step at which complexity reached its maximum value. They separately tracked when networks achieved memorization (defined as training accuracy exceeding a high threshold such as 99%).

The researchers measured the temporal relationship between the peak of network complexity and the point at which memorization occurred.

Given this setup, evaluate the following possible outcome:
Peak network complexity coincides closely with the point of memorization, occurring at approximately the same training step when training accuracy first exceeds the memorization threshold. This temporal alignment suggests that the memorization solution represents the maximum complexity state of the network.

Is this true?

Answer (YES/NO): YES